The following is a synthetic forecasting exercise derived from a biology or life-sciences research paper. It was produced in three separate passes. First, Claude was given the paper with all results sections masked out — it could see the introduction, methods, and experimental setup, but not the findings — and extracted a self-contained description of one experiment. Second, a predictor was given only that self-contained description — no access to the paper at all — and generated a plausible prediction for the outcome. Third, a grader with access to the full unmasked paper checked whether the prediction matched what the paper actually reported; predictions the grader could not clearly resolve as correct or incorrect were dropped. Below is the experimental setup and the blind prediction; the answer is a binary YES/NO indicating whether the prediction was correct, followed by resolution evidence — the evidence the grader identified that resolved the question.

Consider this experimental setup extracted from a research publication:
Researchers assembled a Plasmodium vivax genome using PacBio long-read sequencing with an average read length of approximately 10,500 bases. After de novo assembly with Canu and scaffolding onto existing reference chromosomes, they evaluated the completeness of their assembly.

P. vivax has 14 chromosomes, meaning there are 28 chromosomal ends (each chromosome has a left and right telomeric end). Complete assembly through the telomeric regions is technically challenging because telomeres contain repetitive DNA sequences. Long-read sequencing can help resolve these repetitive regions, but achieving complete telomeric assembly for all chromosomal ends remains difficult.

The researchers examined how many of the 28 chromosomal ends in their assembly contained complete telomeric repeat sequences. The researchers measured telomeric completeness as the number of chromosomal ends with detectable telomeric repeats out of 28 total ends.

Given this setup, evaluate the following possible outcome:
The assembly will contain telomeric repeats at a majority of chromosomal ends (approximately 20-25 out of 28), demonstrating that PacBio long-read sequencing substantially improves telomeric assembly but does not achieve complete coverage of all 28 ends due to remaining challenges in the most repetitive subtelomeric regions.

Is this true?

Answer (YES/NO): NO